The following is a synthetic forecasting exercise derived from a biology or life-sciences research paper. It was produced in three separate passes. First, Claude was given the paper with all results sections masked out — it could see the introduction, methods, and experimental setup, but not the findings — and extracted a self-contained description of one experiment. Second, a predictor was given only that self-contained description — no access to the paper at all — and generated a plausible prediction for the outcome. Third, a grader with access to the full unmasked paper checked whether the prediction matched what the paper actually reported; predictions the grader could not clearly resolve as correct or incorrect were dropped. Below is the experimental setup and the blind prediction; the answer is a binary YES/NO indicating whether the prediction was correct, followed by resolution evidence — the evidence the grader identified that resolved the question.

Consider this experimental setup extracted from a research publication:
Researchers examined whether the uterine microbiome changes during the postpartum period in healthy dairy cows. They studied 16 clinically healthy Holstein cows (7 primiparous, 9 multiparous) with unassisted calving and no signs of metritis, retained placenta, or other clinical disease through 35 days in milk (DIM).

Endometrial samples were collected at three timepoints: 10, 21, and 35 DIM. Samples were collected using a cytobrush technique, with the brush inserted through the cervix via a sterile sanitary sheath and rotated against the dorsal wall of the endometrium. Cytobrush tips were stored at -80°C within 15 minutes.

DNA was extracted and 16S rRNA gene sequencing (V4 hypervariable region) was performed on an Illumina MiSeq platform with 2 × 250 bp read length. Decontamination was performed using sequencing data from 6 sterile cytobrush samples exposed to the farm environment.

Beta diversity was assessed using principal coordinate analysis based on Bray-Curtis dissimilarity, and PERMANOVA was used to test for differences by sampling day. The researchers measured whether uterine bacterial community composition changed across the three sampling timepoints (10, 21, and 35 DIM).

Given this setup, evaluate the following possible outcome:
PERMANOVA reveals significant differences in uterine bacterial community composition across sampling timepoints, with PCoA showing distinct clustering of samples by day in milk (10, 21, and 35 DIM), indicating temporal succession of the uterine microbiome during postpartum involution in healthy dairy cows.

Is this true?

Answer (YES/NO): NO